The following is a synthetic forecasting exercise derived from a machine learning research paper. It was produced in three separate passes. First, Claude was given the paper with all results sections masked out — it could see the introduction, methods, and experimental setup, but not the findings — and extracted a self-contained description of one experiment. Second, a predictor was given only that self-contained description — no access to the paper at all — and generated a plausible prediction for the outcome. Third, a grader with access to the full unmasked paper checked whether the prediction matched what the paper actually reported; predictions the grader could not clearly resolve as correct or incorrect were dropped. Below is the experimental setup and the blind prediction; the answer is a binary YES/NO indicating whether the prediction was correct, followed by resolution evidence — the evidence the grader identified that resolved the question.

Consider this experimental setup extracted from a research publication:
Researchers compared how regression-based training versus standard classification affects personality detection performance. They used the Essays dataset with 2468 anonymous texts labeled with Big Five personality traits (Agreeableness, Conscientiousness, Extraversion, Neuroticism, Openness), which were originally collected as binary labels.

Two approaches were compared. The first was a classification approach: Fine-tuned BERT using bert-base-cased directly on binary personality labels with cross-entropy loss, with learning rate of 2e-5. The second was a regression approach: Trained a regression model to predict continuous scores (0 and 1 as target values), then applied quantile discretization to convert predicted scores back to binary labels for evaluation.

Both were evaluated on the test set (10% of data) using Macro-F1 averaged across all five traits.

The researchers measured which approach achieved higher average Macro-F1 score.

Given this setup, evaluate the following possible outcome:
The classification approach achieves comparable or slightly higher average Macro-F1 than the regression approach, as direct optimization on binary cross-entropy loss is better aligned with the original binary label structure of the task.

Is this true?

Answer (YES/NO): YES